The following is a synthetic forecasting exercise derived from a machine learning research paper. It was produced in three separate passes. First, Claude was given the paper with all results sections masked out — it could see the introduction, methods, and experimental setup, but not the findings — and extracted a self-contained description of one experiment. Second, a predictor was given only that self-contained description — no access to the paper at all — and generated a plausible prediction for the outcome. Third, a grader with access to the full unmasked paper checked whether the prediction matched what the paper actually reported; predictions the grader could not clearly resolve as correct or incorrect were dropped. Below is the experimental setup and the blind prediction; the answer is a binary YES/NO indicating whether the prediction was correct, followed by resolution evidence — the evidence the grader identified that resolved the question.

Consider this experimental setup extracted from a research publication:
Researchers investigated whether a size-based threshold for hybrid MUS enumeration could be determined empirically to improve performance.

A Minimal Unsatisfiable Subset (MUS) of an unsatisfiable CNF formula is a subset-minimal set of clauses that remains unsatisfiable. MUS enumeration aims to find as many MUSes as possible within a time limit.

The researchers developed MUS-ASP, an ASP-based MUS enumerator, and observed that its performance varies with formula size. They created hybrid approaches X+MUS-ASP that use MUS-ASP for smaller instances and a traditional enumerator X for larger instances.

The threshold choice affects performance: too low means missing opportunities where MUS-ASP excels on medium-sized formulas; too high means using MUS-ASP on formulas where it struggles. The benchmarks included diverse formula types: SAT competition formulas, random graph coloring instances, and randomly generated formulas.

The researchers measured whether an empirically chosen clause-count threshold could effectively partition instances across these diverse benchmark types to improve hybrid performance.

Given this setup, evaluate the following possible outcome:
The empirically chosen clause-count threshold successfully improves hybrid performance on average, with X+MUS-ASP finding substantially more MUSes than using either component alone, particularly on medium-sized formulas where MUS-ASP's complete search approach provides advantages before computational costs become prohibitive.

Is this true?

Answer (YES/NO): YES